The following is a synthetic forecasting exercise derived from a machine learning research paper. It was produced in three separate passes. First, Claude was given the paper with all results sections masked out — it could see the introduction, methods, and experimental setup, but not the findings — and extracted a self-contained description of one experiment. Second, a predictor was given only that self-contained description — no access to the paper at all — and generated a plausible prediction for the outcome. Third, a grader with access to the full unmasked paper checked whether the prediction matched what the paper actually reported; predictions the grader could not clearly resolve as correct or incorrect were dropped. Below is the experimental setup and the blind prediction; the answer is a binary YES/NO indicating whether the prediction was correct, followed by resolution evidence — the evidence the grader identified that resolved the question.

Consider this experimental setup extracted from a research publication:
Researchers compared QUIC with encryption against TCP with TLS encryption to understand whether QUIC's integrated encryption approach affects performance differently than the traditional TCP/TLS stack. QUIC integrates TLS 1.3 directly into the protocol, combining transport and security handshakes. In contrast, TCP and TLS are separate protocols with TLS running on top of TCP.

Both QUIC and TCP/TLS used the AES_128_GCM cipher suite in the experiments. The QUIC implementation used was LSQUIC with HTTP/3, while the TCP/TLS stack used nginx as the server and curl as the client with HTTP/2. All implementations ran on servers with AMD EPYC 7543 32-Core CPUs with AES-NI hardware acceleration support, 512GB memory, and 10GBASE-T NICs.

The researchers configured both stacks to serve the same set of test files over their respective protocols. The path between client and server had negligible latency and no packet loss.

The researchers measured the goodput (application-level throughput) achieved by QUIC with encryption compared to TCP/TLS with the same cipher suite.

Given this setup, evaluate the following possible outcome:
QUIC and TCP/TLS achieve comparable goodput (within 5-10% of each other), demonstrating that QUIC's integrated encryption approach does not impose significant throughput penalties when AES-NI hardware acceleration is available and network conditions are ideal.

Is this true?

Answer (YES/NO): NO